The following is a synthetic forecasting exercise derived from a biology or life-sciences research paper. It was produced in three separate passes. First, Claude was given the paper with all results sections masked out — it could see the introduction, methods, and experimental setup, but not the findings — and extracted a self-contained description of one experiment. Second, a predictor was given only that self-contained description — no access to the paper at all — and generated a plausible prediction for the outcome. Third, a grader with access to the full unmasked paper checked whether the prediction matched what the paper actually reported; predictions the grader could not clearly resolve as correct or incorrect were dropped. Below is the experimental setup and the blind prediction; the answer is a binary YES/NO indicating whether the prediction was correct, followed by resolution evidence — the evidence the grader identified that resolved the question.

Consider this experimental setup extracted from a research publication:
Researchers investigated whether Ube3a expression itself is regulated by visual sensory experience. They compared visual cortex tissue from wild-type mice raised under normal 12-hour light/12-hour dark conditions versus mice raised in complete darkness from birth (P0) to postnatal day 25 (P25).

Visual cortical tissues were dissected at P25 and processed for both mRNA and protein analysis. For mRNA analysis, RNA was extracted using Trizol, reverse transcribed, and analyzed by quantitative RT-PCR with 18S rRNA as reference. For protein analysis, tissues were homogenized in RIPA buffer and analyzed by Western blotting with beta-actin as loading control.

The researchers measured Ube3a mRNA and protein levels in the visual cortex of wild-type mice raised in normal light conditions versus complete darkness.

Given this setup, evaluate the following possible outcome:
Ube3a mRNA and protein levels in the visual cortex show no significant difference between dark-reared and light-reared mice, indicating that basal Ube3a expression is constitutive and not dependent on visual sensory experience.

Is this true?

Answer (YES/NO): NO